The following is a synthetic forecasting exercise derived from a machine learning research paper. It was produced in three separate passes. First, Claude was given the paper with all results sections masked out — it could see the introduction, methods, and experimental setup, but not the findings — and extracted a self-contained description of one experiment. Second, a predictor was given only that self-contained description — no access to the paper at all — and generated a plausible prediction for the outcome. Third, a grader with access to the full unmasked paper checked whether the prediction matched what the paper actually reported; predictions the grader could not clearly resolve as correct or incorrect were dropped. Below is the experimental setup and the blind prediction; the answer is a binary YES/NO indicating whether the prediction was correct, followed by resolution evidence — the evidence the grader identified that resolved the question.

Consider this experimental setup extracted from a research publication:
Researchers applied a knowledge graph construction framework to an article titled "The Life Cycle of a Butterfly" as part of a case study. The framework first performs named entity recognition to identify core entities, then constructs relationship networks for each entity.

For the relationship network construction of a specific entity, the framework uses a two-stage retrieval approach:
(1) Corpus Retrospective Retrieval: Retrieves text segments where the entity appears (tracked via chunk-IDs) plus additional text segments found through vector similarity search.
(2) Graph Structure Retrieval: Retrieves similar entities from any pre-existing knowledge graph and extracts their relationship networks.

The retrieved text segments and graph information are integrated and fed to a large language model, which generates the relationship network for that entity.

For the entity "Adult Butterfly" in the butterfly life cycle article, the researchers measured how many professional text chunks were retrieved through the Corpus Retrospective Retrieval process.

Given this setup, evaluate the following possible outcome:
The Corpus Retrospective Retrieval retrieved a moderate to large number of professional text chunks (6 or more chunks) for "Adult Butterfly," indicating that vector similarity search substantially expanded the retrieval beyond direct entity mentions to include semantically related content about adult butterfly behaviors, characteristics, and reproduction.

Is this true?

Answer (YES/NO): NO